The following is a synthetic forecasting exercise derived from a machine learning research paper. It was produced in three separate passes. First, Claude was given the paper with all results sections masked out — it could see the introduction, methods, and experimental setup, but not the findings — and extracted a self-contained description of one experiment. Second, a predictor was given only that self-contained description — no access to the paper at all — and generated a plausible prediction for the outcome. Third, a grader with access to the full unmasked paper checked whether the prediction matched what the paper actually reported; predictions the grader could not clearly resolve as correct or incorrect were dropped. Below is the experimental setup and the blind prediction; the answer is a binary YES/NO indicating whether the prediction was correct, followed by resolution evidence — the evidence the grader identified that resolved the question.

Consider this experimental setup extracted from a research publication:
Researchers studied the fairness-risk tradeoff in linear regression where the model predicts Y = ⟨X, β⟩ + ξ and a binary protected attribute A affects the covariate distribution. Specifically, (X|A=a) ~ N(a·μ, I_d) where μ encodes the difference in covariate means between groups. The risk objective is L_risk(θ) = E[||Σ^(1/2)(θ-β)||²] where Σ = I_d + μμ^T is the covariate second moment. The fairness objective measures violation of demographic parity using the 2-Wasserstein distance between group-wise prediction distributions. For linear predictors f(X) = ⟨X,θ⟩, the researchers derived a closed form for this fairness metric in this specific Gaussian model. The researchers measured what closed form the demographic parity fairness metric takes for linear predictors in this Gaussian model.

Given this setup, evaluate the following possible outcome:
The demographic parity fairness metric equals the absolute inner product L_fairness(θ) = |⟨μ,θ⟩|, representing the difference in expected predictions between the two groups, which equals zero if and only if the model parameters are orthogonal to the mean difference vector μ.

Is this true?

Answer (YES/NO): NO